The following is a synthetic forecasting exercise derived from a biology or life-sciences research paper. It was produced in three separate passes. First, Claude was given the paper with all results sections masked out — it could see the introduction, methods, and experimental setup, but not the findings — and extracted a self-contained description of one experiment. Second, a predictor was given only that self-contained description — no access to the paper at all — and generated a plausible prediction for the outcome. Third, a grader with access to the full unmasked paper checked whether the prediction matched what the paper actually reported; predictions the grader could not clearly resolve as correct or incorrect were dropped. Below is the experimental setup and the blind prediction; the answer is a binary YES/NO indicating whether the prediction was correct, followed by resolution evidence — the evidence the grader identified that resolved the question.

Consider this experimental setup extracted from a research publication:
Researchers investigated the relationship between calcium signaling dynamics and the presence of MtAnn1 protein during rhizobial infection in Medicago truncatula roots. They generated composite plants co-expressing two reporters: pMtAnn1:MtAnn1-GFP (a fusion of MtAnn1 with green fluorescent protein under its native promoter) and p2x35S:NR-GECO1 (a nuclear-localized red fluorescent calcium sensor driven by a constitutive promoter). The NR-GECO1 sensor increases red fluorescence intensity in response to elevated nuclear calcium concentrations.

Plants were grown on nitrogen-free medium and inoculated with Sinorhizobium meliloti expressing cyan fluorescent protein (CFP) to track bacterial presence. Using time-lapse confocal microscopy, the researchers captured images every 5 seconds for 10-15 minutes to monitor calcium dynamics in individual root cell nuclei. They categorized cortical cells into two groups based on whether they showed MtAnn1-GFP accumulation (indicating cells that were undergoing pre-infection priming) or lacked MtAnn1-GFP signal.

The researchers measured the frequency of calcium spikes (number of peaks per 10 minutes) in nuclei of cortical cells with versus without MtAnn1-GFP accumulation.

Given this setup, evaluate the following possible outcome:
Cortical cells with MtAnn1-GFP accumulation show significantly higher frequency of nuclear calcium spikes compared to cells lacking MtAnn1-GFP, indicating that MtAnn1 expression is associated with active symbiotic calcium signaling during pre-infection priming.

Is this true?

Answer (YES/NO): YES